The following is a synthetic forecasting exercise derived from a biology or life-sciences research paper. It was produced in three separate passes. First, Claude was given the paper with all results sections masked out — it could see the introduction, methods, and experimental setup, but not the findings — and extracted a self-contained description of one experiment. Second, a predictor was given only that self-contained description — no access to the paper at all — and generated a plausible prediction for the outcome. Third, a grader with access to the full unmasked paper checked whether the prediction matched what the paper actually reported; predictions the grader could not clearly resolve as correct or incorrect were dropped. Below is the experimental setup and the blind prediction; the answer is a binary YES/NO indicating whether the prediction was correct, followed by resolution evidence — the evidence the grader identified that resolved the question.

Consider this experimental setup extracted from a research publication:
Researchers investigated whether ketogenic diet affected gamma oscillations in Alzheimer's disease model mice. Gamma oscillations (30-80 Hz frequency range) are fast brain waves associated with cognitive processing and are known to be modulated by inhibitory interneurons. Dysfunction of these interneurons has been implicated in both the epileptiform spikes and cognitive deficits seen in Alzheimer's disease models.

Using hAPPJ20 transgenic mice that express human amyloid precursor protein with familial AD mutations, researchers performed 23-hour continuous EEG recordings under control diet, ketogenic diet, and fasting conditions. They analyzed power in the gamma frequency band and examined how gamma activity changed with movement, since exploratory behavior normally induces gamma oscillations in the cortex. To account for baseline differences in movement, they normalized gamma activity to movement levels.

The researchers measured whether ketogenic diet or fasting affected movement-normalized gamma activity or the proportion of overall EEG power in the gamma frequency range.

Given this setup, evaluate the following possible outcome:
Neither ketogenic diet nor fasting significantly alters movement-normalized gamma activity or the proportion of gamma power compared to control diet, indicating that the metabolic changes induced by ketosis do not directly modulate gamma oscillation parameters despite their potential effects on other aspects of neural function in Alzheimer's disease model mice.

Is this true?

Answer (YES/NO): YES